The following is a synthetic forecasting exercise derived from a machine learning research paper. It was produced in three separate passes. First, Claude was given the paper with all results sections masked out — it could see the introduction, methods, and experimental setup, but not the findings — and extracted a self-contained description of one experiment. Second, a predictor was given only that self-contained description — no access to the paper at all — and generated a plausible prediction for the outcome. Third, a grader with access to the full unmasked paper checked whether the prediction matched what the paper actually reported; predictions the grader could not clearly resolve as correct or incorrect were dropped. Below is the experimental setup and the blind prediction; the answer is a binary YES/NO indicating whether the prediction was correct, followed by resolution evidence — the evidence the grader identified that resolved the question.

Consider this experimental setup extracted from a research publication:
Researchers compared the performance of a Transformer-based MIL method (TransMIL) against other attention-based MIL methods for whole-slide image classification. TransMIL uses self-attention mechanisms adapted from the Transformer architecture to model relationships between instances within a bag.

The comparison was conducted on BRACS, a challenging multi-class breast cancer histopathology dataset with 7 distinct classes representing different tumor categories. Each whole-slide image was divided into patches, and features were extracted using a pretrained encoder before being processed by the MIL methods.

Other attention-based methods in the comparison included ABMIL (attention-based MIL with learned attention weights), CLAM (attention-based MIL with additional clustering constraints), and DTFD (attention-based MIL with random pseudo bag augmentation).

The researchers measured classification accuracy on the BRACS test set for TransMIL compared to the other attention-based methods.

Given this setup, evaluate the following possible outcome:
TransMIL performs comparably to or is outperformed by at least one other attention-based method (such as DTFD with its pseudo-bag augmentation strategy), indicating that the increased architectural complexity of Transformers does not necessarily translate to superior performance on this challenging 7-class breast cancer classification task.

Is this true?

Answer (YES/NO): YES